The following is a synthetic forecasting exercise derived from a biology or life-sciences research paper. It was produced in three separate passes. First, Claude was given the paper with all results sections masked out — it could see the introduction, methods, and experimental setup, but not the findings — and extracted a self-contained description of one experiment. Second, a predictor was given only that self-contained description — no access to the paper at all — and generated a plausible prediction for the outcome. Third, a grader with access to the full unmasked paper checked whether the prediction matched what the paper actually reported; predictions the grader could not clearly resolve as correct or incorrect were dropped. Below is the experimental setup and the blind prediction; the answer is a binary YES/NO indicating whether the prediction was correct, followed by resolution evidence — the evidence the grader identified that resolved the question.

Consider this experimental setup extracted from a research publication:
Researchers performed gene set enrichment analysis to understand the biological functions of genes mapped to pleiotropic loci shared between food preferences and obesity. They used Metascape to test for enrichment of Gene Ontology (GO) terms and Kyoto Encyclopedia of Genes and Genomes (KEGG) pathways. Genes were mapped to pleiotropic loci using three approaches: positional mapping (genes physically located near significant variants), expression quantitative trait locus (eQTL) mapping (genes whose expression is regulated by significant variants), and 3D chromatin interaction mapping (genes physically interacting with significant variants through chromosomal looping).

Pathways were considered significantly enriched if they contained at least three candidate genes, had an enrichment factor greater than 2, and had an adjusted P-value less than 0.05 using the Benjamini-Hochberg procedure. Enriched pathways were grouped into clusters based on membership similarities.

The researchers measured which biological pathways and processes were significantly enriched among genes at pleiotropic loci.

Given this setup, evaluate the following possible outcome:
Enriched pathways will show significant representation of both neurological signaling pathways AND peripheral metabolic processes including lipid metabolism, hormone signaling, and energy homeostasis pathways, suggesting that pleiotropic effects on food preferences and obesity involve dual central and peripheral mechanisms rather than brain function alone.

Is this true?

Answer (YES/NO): NO